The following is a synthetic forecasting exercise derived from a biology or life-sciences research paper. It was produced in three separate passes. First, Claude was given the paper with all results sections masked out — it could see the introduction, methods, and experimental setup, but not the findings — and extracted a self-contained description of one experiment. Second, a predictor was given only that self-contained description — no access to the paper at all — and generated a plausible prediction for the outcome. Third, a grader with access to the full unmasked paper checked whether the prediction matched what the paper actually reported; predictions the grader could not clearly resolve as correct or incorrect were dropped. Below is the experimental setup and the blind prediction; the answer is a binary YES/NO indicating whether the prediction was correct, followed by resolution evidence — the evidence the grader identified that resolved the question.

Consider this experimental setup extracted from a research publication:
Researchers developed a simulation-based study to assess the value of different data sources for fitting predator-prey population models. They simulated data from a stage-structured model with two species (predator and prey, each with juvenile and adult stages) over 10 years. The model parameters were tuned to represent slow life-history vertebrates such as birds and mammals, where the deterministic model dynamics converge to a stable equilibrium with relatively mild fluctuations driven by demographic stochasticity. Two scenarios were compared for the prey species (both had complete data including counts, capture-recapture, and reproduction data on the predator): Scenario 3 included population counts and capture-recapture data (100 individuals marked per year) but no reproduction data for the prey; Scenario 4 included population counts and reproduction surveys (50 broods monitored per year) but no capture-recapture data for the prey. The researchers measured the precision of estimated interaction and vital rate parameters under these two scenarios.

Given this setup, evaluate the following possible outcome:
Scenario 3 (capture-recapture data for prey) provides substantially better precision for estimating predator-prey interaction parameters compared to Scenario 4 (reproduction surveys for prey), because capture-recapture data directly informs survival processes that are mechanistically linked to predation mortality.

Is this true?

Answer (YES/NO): NO